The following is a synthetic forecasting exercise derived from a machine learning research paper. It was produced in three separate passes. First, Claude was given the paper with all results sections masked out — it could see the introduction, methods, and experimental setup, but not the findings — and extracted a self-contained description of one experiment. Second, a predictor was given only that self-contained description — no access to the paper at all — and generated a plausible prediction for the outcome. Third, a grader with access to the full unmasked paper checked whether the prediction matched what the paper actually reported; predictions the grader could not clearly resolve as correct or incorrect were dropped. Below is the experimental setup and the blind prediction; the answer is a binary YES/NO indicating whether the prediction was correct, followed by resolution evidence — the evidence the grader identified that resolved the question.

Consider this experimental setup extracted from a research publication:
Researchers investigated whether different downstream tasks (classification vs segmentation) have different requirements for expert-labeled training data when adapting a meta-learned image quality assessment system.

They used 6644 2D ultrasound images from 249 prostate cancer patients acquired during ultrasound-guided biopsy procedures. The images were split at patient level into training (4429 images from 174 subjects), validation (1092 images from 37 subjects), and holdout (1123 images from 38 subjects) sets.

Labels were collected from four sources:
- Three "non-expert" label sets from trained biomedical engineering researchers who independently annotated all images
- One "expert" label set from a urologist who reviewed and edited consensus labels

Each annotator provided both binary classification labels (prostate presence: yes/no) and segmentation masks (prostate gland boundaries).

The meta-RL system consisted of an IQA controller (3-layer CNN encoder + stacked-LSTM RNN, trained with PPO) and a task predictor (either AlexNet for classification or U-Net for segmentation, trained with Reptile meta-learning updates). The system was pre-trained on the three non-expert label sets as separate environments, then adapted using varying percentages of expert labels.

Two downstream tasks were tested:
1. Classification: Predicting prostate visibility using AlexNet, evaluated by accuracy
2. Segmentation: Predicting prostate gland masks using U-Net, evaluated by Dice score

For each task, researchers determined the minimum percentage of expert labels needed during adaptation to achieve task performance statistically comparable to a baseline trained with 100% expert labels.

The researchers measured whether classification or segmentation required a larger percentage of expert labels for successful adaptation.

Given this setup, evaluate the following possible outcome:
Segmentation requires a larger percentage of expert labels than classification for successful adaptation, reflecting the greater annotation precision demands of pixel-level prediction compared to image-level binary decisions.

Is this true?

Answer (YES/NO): YES